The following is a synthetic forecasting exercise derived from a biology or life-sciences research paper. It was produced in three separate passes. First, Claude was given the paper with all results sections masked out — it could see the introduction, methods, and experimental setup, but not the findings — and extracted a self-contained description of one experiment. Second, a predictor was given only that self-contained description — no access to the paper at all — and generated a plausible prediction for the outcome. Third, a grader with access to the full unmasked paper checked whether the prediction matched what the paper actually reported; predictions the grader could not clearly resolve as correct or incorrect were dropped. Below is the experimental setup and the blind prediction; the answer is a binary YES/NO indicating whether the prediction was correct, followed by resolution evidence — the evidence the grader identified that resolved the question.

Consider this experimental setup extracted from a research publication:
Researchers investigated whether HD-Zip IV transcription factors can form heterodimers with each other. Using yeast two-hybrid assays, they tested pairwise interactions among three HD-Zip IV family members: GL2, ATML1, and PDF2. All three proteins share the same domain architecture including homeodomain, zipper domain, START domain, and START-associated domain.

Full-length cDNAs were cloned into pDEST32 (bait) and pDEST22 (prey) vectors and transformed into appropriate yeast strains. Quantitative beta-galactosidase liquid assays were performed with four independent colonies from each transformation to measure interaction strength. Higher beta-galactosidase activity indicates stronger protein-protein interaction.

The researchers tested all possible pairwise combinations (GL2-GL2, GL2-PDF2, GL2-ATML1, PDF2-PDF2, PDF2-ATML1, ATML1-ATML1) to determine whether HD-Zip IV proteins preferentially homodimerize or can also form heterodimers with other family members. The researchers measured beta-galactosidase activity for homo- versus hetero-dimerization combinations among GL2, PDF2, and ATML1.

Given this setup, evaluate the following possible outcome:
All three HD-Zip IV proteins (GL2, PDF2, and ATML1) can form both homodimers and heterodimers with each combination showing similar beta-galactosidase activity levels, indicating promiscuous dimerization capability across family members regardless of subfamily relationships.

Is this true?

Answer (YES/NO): NO